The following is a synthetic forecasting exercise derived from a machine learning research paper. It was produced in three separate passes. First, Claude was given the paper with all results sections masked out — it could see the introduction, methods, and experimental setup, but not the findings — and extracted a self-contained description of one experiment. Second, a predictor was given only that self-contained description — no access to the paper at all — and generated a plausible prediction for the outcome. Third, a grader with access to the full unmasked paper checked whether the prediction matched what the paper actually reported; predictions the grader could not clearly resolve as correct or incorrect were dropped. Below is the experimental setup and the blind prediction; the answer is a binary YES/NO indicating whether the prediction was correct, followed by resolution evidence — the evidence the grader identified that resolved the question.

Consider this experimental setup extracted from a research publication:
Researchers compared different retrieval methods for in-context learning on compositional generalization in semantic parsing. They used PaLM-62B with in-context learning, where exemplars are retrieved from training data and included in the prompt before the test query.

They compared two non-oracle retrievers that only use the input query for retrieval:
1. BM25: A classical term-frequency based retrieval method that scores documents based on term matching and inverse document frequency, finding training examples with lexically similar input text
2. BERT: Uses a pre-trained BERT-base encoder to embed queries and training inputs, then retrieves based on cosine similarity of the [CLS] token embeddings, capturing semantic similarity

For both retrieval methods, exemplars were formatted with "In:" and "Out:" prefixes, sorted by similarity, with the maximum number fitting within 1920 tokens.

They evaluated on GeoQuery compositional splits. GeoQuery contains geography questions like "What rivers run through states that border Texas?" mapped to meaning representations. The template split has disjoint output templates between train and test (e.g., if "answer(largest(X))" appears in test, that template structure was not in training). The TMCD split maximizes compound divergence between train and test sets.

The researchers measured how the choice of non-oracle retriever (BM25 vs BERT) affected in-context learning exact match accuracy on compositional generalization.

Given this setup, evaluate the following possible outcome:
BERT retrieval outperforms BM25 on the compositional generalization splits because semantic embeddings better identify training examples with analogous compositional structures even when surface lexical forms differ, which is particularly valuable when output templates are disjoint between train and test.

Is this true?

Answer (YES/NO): NO